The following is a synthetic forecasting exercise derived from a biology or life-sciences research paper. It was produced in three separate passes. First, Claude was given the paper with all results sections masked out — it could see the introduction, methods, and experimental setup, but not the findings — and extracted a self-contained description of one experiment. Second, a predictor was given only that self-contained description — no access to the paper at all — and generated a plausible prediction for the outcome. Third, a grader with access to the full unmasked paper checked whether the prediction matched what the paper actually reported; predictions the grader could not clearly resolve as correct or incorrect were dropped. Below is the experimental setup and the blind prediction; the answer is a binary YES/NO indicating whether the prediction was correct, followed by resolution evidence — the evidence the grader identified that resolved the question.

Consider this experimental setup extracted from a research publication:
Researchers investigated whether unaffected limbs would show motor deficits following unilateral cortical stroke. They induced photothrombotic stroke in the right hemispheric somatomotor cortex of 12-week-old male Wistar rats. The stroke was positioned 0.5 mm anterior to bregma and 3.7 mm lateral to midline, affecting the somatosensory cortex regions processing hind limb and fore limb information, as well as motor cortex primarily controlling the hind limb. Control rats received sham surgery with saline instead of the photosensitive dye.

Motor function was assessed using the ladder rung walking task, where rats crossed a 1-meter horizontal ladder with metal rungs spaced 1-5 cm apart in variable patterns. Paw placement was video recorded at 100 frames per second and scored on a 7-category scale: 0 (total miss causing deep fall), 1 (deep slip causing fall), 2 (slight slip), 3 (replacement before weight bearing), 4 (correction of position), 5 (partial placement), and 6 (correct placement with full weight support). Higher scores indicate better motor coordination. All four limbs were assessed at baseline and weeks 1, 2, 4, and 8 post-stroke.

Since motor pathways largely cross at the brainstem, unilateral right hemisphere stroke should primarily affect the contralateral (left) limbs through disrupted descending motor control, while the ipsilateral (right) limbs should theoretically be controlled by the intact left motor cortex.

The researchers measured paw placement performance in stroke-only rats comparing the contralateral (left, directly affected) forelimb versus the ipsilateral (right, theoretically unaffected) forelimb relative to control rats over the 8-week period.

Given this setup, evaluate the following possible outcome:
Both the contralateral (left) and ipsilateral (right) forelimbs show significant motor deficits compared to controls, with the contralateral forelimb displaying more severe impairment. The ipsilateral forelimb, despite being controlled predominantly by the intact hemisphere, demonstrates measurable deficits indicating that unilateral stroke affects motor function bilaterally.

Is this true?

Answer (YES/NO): NO